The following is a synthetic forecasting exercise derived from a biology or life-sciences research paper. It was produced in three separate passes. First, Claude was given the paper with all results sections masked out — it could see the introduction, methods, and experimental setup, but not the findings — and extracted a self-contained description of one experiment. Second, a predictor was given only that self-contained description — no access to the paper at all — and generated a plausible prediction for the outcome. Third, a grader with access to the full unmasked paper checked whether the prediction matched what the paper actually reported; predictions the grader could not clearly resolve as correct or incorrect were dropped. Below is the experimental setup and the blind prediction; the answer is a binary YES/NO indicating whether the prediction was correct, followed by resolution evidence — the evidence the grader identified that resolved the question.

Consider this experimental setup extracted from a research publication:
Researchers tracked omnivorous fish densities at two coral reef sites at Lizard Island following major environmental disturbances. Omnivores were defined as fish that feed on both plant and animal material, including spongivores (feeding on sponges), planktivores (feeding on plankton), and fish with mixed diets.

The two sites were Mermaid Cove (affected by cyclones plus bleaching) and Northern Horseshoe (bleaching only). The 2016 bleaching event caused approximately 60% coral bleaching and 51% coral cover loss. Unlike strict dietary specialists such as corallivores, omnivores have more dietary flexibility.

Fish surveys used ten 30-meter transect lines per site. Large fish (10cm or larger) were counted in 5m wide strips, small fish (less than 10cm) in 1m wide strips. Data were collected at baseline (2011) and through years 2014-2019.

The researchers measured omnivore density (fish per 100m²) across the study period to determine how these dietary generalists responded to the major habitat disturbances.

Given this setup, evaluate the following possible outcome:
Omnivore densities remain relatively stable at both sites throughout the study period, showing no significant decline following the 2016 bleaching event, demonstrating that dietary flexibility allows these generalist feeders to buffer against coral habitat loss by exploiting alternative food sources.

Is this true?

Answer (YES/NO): NO